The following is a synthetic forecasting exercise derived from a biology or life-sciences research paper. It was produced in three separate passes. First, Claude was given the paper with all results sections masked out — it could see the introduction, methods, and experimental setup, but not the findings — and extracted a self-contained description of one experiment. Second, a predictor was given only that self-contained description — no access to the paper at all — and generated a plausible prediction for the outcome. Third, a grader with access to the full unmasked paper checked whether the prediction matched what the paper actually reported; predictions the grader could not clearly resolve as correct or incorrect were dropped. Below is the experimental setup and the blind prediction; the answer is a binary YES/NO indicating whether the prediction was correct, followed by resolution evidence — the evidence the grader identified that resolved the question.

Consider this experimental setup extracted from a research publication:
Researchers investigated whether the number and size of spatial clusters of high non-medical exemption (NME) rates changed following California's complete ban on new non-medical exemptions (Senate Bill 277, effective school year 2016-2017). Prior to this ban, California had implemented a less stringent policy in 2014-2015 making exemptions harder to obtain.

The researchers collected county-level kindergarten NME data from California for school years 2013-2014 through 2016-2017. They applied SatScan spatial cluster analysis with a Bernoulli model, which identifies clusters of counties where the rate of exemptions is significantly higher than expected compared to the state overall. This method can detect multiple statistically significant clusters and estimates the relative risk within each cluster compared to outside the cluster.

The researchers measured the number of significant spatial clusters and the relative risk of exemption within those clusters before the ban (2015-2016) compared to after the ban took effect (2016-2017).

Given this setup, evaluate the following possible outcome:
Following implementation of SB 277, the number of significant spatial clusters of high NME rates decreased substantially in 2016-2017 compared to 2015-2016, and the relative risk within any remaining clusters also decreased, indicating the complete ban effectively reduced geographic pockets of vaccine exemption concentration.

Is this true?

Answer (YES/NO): YES